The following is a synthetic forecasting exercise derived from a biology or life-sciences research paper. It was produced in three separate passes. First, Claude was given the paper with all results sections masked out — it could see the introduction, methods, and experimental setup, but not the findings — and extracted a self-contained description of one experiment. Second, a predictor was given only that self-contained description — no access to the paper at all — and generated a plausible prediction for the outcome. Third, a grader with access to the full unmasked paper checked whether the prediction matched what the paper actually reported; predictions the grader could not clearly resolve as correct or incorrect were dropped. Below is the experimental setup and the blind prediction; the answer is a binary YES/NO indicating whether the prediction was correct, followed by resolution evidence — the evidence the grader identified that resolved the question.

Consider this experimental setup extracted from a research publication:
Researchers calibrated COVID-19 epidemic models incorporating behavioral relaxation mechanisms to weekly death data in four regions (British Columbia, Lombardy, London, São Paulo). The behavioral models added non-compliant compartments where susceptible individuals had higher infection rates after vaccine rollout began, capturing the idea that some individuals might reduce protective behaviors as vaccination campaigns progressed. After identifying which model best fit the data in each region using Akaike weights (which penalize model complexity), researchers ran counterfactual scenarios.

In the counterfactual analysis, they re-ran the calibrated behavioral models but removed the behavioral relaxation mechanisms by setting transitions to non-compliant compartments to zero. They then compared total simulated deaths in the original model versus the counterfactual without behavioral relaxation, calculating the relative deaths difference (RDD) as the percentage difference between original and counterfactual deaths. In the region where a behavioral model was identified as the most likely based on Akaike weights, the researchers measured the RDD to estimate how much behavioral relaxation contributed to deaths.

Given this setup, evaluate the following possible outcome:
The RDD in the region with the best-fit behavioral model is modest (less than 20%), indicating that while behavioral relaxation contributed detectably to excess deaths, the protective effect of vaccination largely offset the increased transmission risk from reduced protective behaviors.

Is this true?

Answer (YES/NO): YES